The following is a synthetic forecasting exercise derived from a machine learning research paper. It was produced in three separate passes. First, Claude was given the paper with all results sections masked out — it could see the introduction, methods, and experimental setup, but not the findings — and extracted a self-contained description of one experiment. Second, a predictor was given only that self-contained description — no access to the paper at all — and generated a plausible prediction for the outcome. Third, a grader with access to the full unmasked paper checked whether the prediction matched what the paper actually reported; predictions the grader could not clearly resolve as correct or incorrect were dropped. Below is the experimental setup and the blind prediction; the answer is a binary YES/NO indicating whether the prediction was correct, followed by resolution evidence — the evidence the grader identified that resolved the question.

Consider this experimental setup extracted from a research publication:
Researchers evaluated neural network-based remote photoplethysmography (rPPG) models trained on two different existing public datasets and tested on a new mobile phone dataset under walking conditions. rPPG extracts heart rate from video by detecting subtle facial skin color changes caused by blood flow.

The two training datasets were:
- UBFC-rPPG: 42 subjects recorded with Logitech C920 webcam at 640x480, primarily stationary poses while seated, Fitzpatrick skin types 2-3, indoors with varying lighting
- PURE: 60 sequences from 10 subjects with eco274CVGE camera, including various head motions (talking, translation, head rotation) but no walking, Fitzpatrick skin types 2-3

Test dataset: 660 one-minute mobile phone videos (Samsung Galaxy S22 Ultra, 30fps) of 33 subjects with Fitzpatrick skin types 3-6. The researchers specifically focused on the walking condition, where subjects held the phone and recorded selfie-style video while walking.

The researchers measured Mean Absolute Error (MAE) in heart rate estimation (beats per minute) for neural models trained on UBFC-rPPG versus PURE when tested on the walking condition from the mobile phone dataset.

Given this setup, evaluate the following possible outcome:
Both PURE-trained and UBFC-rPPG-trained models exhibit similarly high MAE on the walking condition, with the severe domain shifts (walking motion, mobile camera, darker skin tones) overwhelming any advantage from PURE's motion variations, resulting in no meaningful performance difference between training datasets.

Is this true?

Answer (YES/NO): YES